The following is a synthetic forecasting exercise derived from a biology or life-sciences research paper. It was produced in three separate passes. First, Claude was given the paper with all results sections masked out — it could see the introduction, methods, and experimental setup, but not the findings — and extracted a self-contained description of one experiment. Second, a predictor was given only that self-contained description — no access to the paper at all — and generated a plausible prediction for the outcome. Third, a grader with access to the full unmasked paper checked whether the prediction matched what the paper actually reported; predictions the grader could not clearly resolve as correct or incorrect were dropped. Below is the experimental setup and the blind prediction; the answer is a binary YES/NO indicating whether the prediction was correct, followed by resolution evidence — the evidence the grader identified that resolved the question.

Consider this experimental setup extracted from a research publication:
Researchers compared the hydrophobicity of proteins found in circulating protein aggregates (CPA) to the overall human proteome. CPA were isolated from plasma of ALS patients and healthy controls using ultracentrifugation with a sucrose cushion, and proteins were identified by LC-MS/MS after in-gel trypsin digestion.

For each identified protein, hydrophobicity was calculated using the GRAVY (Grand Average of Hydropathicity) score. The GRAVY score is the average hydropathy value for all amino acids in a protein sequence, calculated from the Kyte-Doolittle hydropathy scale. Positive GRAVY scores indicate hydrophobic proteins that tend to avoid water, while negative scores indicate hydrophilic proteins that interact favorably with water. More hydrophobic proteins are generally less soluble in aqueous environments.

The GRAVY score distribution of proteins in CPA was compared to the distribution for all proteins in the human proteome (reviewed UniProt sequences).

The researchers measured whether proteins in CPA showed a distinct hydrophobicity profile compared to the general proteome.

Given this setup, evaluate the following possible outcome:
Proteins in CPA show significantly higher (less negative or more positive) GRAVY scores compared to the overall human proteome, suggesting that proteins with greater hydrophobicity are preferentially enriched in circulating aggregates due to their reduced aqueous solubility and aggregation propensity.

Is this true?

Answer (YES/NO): NO